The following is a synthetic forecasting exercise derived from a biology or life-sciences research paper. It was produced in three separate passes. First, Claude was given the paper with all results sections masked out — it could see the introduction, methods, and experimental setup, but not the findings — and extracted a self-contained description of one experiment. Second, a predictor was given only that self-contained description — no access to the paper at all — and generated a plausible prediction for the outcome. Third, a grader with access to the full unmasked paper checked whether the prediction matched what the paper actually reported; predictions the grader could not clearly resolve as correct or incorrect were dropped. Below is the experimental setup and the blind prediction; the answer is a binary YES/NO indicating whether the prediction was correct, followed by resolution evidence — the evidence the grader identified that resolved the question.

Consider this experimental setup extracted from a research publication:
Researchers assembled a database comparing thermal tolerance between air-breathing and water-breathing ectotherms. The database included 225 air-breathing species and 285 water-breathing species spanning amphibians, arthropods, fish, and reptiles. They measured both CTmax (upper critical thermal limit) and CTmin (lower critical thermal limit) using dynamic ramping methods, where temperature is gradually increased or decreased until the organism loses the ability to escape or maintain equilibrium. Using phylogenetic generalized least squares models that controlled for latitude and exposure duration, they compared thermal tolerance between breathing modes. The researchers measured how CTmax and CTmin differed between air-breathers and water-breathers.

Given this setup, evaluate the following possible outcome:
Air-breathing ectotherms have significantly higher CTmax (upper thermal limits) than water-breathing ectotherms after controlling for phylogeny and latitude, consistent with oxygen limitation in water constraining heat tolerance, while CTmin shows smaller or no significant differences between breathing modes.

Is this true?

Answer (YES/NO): NO